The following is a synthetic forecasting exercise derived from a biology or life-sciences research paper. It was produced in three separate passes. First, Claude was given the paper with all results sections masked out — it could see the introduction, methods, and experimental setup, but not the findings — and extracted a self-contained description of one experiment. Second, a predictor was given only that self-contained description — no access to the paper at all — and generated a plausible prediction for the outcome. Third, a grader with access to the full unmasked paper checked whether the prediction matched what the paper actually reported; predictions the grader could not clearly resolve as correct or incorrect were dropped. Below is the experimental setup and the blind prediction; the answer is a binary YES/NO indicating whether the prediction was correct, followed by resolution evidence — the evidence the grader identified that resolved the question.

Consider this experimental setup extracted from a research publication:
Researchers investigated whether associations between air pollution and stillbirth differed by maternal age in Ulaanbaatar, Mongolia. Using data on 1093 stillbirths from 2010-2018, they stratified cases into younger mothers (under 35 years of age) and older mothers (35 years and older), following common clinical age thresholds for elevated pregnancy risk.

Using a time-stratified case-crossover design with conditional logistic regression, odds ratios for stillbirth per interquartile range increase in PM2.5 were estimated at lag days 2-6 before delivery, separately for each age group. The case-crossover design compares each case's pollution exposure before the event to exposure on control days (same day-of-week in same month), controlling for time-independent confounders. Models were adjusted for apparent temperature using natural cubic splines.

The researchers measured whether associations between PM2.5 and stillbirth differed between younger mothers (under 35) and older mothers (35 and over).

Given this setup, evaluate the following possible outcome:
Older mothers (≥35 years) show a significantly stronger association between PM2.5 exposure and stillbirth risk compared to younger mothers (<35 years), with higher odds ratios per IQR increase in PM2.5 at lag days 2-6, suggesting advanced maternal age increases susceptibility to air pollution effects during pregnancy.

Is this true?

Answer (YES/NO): NO